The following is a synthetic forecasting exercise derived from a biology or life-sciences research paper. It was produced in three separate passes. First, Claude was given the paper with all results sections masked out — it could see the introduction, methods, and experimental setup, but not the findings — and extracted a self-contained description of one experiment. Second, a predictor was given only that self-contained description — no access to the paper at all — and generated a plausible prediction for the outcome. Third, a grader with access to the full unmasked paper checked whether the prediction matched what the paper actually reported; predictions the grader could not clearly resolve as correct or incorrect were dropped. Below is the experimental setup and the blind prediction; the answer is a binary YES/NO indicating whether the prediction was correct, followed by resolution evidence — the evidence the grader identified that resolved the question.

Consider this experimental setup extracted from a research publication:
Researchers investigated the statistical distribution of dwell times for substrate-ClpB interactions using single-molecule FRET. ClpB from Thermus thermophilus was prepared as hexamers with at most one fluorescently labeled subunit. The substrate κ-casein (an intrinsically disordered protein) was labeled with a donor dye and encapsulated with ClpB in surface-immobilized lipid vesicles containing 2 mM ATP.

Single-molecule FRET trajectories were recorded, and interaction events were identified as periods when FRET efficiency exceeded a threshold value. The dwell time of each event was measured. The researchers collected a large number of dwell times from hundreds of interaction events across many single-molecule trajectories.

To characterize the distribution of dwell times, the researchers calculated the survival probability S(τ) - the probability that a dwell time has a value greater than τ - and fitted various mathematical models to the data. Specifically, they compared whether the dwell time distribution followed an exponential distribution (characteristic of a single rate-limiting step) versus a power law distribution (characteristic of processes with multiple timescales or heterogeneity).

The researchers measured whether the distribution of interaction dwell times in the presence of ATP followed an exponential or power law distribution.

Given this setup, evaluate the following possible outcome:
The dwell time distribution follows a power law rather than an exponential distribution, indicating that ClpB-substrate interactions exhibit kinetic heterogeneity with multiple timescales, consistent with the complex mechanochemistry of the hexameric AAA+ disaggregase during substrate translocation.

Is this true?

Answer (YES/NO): YES